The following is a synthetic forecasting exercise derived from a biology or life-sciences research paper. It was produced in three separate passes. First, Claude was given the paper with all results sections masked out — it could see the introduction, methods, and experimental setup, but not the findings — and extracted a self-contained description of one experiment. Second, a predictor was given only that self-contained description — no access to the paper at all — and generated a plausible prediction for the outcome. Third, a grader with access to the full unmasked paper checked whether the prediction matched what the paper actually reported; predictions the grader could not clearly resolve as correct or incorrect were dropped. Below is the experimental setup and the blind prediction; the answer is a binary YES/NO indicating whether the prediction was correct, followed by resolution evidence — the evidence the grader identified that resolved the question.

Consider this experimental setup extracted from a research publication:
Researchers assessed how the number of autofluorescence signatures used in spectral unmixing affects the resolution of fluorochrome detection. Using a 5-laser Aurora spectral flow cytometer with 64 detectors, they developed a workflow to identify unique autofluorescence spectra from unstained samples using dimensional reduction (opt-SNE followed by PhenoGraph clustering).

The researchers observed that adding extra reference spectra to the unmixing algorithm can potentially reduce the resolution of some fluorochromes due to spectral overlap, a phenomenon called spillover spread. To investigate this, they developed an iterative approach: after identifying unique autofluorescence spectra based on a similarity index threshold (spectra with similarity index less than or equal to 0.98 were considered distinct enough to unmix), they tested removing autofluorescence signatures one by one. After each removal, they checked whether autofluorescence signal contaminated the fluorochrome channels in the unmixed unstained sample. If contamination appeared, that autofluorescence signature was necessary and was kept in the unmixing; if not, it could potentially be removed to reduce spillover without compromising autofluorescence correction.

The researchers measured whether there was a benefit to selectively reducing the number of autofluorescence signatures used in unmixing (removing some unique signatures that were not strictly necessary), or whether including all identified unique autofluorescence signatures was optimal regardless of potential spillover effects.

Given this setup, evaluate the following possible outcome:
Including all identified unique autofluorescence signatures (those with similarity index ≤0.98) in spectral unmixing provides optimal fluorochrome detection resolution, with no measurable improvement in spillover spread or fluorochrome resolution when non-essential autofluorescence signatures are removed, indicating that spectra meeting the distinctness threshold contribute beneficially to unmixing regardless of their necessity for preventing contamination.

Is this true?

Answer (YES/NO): NO